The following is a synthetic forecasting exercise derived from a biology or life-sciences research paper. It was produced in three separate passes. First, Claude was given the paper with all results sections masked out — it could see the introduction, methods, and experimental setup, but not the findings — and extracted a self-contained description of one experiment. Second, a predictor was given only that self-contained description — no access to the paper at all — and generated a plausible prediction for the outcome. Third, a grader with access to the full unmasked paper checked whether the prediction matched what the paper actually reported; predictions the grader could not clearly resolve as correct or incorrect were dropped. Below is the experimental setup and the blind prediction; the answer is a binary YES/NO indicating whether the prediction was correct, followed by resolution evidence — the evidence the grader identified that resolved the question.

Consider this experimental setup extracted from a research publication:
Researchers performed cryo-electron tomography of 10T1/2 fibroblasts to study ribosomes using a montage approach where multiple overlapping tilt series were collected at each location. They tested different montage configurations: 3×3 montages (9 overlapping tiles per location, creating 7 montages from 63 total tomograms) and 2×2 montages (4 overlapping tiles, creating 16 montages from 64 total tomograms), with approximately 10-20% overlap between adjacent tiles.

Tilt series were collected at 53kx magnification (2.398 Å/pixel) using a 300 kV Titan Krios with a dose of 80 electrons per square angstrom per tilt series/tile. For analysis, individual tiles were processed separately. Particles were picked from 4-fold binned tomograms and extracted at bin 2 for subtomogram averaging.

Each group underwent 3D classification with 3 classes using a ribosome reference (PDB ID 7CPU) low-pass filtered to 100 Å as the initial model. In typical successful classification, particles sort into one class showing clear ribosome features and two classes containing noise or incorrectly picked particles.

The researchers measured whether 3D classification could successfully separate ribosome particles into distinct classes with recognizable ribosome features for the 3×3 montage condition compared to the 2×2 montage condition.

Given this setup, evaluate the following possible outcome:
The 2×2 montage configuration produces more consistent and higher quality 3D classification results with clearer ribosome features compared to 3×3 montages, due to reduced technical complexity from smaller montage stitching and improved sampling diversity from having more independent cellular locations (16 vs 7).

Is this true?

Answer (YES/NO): NO